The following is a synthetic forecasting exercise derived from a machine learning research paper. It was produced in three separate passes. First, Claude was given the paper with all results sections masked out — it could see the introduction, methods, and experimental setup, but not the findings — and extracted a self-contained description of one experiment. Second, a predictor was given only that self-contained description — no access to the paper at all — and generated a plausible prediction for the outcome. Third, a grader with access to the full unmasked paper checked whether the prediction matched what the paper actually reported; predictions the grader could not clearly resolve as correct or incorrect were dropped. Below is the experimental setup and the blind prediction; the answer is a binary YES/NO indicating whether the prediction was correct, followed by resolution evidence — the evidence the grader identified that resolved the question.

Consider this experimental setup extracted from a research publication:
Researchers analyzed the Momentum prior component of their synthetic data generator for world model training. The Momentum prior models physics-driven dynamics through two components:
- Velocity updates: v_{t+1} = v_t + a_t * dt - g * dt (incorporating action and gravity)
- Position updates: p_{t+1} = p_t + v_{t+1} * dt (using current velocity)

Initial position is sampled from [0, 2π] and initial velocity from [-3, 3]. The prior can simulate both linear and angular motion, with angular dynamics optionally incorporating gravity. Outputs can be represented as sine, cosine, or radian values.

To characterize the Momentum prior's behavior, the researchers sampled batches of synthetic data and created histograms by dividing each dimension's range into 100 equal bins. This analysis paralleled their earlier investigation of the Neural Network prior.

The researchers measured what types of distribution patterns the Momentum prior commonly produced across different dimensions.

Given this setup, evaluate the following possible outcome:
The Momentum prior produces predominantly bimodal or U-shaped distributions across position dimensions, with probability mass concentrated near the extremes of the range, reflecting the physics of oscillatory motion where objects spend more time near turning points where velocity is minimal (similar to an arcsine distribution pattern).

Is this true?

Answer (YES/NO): NO